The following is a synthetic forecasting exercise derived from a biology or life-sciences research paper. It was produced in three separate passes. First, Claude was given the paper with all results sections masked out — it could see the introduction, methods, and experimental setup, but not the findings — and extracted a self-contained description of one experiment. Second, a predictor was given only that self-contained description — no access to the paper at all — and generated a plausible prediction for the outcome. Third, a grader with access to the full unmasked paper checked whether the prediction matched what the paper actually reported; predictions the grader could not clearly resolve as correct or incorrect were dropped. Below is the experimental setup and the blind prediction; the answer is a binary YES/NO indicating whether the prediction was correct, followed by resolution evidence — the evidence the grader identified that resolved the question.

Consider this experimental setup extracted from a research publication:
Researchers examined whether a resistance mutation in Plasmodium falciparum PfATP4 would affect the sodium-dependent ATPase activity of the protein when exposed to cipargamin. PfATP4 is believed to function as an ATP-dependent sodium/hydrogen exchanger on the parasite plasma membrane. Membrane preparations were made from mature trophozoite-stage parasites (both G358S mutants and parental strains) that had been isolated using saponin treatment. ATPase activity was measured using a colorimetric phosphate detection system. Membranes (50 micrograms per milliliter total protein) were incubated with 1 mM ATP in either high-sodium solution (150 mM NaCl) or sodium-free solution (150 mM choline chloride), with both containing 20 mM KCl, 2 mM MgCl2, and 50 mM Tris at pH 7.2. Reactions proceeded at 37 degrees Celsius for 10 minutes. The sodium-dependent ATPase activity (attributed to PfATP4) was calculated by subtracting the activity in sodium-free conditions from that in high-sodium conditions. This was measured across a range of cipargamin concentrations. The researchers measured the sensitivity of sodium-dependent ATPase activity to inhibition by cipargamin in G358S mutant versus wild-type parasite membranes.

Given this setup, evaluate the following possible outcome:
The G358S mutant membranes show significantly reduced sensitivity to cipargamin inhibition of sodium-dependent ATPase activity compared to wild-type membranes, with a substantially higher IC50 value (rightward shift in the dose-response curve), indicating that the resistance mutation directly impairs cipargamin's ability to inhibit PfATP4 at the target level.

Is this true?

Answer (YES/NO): YES